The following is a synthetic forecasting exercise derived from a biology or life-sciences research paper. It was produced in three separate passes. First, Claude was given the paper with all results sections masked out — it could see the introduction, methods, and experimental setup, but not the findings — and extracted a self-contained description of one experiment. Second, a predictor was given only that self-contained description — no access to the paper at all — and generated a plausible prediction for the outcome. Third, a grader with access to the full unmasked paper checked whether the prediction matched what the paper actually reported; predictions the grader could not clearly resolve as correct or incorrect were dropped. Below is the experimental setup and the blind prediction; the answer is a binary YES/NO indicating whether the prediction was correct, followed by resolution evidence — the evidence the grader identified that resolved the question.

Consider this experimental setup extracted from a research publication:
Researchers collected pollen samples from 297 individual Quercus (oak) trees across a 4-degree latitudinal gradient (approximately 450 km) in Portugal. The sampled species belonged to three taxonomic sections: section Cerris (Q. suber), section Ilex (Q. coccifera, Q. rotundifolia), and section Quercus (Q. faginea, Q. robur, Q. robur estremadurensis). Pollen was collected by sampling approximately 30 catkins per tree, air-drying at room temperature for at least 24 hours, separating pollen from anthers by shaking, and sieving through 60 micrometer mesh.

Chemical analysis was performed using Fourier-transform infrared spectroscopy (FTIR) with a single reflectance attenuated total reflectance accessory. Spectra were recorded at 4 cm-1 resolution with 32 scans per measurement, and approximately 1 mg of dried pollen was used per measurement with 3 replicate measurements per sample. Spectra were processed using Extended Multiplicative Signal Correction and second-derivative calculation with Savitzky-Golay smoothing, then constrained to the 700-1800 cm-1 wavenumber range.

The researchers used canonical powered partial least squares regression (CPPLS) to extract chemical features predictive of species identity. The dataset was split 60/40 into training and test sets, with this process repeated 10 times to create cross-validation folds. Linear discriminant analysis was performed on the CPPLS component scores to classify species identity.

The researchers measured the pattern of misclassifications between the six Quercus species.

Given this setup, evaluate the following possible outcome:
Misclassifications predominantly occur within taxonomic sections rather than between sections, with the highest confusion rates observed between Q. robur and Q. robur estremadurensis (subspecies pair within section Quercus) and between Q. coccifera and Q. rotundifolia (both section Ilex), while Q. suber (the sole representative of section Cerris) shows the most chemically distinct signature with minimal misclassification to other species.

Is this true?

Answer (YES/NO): NO